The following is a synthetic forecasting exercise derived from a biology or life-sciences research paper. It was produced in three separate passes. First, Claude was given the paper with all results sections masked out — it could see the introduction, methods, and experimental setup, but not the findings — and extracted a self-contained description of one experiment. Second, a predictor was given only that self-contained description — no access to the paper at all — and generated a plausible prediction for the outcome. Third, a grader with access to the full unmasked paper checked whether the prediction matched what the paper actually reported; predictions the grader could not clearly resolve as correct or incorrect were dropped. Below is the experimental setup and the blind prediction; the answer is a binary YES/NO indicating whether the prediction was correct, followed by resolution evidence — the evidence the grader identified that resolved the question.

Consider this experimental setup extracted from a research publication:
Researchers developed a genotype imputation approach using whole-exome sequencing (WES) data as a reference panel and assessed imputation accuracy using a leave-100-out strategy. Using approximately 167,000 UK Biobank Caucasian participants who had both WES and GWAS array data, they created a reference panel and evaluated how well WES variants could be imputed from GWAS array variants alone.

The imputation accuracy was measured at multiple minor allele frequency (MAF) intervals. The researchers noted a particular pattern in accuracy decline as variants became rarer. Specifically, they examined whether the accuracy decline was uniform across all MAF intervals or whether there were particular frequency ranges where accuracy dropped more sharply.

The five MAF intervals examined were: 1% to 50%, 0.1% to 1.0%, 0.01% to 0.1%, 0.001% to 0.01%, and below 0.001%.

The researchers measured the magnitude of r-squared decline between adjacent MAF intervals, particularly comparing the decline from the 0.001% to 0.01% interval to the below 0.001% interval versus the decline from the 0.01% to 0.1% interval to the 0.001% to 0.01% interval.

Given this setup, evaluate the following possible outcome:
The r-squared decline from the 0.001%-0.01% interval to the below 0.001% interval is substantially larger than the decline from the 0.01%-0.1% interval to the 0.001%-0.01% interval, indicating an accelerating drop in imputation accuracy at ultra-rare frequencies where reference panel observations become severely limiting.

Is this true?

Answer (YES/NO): YES